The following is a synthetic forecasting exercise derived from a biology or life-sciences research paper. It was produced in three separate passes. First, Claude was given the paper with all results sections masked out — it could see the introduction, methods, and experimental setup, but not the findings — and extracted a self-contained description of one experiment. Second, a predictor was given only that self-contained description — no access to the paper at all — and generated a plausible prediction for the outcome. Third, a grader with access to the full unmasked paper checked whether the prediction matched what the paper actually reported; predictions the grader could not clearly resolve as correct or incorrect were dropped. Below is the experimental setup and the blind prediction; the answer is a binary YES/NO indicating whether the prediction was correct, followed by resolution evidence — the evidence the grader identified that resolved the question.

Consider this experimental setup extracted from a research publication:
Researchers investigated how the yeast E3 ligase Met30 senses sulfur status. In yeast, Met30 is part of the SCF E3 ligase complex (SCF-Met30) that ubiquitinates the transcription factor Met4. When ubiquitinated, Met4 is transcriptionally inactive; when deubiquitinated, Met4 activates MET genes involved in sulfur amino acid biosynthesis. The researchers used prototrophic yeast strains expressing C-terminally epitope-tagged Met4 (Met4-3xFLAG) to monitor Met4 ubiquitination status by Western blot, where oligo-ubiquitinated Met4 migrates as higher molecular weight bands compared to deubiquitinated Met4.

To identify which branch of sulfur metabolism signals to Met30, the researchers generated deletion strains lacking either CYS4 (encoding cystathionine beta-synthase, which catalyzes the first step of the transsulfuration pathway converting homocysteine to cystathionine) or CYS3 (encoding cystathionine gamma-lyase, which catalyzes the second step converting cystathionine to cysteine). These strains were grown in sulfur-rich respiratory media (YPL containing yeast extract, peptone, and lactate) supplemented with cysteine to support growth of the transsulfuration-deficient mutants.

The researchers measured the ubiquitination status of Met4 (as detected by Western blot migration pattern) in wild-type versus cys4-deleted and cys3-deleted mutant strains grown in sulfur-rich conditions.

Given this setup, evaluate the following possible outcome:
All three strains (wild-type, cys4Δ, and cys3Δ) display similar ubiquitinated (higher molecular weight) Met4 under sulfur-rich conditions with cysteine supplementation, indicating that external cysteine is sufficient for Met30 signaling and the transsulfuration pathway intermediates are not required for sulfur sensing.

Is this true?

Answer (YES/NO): YES